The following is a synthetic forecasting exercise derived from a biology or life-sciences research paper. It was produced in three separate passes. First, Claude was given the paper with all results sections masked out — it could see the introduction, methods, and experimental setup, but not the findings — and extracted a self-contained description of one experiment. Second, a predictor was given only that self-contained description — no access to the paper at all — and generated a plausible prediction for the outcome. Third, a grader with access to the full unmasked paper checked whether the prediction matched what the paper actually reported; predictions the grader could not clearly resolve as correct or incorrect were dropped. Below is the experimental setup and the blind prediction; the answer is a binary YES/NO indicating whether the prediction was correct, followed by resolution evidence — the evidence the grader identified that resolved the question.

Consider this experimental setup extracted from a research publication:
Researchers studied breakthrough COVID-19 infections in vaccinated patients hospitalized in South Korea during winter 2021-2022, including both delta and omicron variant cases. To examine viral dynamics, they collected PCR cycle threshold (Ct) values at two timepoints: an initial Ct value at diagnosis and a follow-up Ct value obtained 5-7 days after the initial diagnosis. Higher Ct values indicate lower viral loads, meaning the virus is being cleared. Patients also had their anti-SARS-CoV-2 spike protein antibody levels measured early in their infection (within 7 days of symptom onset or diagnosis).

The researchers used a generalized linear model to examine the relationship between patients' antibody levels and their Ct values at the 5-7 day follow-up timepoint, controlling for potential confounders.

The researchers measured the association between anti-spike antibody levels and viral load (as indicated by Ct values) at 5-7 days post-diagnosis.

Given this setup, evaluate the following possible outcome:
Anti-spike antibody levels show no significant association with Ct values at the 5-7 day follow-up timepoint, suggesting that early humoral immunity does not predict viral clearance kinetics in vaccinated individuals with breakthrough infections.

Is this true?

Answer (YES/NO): NO